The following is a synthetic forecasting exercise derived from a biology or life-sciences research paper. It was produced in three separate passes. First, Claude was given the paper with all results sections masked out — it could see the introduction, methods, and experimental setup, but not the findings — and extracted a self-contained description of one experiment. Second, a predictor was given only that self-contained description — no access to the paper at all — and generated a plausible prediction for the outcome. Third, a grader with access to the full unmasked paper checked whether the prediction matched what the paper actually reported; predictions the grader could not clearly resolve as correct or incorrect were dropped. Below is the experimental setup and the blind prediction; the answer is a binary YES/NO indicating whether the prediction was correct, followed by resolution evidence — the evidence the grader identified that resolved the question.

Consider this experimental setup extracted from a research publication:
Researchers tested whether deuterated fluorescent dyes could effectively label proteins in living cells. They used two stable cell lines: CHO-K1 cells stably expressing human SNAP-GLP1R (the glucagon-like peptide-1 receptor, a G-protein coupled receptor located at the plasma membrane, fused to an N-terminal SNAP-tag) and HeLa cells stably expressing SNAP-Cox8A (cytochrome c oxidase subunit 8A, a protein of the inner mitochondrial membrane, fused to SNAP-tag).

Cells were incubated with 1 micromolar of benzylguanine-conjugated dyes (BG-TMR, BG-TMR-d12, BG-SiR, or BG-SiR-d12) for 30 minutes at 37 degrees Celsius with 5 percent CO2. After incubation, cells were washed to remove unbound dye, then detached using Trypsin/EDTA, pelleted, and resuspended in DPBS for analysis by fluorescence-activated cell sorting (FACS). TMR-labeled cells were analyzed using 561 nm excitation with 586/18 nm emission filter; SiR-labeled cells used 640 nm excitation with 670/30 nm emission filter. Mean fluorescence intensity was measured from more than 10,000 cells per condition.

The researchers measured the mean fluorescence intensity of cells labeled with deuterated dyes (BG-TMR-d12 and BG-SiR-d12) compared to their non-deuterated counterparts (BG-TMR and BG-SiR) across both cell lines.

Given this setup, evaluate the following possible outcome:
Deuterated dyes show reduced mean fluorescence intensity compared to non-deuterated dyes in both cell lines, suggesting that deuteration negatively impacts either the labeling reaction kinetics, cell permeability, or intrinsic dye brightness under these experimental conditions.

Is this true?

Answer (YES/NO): NO